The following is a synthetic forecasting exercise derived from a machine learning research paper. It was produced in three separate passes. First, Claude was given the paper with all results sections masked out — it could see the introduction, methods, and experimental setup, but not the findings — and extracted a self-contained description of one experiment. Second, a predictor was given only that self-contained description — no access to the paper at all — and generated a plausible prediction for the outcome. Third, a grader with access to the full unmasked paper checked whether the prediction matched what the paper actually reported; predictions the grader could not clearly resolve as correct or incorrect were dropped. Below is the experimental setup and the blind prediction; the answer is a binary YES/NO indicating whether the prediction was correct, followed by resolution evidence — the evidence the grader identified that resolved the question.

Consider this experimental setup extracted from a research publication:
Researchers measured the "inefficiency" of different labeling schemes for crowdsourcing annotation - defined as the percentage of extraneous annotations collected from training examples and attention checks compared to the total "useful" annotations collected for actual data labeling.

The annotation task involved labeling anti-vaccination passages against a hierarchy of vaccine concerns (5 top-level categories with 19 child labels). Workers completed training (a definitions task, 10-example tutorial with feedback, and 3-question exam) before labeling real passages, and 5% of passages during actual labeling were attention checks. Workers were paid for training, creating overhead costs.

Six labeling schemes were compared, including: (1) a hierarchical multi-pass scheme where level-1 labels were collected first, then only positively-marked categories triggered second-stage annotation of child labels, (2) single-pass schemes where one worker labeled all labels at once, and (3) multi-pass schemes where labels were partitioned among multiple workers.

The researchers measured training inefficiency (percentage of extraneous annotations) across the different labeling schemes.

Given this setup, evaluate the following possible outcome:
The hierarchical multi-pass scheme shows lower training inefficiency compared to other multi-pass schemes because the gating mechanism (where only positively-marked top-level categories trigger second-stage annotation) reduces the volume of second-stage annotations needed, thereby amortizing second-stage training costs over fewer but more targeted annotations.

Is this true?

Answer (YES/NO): YES